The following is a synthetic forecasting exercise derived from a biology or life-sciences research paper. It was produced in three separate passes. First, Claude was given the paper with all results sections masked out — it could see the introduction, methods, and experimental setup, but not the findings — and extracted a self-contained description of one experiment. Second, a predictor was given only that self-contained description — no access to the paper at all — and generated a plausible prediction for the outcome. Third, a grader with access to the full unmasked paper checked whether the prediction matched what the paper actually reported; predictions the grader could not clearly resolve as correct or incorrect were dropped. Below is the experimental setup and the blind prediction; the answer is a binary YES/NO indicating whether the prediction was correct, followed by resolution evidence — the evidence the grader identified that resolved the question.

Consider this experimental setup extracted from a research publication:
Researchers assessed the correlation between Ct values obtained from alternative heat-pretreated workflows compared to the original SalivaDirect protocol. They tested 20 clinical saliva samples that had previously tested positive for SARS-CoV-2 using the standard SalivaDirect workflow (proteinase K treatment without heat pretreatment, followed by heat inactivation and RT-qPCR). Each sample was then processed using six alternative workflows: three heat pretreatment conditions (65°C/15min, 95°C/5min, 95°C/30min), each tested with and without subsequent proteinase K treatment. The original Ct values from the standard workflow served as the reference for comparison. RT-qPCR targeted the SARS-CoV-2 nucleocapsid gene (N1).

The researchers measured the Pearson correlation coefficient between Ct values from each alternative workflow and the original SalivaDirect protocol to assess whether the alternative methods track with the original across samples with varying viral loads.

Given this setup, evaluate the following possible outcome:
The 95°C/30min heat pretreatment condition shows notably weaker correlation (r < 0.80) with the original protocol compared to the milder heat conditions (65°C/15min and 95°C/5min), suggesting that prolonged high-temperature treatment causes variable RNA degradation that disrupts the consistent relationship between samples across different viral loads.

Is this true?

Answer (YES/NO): NO